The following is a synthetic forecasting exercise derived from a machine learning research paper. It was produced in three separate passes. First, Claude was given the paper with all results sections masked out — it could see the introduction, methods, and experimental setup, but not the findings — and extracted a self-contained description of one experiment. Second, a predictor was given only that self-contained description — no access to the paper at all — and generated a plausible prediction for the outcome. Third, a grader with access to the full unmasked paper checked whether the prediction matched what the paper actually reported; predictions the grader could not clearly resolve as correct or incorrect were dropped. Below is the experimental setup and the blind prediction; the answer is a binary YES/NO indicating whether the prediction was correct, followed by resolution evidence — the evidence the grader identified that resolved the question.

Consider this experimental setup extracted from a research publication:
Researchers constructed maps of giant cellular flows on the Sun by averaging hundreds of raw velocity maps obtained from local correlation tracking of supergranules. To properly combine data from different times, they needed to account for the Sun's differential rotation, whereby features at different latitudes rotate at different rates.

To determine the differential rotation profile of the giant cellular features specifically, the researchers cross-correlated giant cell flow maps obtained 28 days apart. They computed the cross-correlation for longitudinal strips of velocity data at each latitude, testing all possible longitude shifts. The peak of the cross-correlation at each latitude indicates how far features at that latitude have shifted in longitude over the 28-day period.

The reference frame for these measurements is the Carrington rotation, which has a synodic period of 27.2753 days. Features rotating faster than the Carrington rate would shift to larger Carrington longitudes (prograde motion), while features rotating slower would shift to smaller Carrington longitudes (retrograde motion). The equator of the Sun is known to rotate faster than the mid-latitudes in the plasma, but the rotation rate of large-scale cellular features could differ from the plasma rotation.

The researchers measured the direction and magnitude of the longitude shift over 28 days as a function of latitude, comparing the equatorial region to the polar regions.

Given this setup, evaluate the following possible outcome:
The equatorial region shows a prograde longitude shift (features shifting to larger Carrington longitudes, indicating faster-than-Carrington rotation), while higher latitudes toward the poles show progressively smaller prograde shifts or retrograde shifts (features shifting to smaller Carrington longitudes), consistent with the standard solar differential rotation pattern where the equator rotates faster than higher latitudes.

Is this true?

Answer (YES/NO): NO